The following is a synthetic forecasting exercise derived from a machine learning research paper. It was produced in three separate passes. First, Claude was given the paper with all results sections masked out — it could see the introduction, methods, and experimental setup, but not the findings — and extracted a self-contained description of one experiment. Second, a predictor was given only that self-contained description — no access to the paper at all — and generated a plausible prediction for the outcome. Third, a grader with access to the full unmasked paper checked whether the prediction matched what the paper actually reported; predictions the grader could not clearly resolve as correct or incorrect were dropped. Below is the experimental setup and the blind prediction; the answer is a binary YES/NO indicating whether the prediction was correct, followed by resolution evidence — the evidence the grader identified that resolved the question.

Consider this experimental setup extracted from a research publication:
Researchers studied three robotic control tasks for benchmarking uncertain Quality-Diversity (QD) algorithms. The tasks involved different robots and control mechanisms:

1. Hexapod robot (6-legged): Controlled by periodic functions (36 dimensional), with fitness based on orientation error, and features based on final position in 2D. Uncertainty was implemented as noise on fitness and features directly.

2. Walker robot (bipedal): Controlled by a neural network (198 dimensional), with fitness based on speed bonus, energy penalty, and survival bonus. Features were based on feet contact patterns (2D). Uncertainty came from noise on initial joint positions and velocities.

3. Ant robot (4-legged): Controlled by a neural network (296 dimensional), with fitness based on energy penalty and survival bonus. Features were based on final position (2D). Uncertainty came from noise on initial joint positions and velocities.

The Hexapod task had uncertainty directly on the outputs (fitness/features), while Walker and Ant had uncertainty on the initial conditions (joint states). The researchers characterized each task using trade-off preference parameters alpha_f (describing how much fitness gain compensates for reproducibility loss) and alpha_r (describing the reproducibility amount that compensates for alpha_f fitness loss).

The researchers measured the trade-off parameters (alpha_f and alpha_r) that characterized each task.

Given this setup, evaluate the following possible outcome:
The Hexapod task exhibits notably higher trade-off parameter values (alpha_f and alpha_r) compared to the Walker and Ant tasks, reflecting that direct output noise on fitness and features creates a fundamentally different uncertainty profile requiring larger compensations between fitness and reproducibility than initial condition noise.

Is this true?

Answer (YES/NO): NO